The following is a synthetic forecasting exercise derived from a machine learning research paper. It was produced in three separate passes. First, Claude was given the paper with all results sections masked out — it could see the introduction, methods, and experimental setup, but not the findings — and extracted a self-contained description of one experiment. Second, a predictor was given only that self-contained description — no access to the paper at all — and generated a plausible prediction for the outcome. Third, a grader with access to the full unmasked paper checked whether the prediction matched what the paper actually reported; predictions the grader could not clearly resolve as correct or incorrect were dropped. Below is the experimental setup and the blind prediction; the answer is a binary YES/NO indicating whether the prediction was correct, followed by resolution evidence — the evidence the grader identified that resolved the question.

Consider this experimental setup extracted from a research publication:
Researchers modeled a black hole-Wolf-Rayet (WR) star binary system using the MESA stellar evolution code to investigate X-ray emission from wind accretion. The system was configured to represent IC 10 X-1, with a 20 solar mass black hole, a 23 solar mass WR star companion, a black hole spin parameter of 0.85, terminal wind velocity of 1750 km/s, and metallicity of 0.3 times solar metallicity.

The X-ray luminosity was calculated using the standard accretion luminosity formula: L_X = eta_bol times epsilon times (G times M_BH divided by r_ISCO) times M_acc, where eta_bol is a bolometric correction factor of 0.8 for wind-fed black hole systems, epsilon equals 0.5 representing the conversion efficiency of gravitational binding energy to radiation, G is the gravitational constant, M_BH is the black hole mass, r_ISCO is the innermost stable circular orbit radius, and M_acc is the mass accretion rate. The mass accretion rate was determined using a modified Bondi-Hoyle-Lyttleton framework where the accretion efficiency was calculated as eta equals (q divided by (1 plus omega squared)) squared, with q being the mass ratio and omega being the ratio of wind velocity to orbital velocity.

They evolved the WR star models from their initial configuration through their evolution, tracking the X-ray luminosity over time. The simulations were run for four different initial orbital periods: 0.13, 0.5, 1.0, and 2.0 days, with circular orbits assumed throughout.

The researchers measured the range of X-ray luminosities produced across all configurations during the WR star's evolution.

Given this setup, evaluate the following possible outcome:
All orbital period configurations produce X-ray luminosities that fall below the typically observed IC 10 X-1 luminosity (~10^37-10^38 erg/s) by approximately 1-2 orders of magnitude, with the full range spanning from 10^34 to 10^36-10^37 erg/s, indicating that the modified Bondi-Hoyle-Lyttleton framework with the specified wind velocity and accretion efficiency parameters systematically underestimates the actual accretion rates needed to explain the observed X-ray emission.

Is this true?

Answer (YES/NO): NO